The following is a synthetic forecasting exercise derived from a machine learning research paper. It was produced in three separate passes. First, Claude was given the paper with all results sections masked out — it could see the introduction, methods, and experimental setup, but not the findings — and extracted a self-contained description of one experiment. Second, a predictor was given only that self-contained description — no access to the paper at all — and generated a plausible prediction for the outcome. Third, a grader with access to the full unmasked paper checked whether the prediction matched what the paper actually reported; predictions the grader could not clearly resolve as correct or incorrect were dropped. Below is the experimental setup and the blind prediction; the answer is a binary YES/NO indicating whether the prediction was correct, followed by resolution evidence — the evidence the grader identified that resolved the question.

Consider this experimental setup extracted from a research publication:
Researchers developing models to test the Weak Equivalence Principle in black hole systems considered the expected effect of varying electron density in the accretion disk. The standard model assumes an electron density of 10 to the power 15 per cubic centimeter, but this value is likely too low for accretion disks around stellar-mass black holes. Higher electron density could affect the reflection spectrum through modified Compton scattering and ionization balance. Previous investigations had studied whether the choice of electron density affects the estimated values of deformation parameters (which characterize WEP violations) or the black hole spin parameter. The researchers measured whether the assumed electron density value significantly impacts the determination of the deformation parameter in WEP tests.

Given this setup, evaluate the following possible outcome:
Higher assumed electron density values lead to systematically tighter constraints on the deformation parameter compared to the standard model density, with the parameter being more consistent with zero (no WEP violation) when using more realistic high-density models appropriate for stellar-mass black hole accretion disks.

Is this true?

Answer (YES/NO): NO